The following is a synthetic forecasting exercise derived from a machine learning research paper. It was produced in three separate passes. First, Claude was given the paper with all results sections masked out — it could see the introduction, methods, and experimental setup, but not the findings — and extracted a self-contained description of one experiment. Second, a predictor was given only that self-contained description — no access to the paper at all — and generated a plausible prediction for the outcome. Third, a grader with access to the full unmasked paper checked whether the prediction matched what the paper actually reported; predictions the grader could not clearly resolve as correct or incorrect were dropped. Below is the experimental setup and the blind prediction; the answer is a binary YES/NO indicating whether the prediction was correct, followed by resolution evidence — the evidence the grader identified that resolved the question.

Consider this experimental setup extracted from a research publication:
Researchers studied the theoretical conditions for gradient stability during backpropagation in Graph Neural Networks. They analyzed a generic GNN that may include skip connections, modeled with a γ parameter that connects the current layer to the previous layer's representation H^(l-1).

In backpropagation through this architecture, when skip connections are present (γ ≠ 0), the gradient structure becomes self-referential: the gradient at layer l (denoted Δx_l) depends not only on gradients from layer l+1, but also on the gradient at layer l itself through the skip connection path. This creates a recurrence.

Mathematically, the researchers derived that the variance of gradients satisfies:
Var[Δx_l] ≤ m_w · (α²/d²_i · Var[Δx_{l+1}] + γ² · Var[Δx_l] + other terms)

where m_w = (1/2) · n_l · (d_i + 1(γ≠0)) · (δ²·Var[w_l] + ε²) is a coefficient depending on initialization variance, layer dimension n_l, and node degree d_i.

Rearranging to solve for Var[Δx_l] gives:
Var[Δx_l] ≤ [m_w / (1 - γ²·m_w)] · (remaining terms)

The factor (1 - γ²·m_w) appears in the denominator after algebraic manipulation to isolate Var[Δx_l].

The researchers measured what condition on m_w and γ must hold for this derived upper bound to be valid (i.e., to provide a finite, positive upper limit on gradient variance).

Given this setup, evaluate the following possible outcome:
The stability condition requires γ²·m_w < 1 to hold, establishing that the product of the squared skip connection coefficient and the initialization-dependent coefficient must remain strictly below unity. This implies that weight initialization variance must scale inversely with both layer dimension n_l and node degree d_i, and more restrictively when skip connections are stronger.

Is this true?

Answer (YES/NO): YES